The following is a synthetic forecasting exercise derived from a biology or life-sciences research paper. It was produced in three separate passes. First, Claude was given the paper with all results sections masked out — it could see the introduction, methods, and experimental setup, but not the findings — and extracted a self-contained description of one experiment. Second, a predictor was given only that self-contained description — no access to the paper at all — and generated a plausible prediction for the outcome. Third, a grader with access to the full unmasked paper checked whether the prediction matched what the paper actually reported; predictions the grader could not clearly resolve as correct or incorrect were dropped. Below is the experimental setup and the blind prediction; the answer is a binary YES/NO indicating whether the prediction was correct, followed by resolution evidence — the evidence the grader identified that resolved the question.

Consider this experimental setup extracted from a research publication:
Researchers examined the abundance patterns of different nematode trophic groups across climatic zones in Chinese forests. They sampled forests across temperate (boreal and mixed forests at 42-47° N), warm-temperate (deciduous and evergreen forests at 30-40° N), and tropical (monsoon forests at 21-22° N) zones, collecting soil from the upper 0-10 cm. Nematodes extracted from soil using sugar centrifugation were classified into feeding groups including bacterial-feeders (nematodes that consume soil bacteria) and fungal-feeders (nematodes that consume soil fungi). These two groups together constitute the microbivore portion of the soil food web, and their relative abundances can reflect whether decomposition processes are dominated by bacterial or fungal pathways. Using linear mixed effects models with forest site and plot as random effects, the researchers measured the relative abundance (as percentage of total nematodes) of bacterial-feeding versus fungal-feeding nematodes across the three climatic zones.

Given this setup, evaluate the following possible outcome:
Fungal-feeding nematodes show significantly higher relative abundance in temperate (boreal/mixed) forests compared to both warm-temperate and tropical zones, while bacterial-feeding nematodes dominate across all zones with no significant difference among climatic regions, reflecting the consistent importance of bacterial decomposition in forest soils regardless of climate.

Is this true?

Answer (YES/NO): NO